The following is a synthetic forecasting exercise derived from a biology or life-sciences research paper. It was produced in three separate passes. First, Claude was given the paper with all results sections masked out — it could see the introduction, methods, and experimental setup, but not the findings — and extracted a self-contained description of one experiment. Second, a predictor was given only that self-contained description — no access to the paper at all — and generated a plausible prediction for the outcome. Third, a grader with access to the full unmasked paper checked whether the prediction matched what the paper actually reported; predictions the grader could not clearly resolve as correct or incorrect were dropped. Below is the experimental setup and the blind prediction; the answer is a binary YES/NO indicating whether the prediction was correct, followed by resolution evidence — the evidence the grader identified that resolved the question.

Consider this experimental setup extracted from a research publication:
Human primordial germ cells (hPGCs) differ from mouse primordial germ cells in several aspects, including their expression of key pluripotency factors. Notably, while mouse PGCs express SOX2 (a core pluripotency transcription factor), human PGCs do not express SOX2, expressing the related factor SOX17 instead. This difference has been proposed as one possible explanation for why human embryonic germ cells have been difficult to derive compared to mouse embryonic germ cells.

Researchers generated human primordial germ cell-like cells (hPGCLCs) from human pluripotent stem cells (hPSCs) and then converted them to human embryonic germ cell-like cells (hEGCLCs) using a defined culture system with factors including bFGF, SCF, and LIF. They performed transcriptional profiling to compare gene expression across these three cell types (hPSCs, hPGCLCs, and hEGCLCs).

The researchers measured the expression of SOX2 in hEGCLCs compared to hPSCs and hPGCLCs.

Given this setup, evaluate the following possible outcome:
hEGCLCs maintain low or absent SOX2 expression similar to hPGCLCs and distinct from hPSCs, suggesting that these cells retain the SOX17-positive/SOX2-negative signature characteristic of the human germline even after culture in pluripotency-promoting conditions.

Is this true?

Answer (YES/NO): NO